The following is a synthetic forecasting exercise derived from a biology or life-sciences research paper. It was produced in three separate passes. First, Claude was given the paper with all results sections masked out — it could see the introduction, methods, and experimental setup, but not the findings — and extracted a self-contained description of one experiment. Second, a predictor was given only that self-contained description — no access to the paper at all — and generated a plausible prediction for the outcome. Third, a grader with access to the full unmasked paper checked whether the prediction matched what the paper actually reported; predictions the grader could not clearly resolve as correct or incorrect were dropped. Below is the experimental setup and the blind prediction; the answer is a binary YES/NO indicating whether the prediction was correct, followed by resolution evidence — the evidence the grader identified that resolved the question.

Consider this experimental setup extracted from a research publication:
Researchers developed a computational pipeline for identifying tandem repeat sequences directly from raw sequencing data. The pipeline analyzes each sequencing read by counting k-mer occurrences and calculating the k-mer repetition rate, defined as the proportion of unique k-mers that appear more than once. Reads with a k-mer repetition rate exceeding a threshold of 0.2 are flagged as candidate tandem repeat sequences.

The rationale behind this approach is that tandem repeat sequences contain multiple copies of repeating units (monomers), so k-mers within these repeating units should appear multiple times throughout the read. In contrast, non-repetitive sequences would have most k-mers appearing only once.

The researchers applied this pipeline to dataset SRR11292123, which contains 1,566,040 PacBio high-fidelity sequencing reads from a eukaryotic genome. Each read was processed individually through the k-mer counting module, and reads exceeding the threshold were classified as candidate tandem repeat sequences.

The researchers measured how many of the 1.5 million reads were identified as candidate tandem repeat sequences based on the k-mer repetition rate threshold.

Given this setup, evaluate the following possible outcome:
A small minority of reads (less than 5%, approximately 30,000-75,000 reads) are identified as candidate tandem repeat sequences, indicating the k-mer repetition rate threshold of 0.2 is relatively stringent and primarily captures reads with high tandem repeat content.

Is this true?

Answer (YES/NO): NO